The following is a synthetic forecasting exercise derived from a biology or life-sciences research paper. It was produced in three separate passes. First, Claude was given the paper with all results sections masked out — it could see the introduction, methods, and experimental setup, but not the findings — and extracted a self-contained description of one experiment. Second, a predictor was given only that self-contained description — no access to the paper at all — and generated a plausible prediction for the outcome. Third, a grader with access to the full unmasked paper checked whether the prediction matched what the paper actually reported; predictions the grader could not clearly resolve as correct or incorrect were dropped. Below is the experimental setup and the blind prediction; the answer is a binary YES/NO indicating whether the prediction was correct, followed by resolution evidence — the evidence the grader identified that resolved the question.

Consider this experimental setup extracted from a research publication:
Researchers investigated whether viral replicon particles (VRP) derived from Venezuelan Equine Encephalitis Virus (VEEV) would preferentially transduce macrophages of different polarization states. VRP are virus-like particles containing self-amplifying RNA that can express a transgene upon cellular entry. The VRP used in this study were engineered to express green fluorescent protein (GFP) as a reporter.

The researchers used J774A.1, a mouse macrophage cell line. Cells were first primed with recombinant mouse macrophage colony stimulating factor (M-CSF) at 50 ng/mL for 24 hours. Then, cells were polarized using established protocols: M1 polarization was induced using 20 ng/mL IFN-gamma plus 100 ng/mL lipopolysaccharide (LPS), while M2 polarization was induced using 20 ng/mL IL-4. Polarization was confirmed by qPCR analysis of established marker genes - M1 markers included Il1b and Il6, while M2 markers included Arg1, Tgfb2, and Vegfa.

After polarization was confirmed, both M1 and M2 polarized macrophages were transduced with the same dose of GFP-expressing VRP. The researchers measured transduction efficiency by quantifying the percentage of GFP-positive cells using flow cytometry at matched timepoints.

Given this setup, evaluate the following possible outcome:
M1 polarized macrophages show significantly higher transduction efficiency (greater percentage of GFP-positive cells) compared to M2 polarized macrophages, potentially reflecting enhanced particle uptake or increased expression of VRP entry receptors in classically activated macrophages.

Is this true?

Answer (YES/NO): NO